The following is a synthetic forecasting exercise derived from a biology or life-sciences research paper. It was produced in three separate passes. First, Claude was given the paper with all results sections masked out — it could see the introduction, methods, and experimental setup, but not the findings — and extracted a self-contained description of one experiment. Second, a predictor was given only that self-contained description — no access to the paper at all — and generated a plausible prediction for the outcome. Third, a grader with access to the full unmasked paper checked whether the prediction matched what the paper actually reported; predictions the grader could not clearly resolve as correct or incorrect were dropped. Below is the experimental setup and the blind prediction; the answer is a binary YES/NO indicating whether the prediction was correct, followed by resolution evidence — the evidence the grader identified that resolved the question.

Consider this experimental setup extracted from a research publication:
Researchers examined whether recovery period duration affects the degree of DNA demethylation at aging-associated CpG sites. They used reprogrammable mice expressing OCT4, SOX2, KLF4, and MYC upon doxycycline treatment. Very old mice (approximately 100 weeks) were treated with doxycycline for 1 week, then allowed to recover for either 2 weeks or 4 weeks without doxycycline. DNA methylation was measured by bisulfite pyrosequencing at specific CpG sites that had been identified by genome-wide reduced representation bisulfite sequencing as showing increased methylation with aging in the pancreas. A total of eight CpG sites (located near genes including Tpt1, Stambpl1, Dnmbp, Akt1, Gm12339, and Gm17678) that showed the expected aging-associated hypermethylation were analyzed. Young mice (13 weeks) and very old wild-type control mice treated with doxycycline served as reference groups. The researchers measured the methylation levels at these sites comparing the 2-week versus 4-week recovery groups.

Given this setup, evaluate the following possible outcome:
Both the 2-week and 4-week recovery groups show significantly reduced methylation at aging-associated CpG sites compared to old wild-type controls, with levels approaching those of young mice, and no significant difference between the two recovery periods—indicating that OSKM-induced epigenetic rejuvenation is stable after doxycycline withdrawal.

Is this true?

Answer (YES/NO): NO